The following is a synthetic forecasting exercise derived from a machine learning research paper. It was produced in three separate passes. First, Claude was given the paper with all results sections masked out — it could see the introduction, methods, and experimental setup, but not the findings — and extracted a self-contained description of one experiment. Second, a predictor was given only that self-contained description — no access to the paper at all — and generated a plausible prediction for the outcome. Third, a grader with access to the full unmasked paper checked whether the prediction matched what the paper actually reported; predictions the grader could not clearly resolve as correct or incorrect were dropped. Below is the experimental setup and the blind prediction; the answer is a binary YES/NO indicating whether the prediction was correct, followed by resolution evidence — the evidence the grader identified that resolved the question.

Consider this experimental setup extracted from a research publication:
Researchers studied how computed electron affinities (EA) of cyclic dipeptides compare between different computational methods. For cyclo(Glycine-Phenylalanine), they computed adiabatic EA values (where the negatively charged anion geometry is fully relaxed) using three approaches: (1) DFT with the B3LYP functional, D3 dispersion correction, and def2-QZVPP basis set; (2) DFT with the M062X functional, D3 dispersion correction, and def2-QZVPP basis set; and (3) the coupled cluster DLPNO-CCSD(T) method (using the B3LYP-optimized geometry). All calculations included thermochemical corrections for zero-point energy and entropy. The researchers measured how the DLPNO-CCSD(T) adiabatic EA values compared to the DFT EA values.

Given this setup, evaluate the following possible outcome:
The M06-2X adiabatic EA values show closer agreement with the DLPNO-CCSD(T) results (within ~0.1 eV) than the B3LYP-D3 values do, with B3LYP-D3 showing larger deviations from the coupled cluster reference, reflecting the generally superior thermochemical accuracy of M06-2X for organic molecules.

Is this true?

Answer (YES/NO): NO